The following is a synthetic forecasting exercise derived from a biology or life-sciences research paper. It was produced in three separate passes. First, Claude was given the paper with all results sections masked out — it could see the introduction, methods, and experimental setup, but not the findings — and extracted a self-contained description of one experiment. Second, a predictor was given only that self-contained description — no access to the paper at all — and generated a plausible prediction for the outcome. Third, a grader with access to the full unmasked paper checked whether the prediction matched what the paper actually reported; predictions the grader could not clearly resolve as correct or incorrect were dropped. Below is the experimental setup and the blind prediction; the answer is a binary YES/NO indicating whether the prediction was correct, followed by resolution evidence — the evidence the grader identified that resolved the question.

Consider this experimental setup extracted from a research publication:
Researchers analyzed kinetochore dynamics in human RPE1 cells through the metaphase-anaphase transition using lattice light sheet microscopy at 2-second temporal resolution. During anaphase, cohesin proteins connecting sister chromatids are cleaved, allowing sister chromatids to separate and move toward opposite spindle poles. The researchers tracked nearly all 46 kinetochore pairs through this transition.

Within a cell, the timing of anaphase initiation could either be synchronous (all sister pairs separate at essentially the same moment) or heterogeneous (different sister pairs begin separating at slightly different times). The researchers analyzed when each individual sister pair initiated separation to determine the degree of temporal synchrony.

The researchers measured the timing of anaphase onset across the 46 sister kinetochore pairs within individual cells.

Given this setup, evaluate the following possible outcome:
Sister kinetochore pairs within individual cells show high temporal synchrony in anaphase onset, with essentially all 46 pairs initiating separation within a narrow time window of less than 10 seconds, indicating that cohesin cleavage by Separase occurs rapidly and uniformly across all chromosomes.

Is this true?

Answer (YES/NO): NO